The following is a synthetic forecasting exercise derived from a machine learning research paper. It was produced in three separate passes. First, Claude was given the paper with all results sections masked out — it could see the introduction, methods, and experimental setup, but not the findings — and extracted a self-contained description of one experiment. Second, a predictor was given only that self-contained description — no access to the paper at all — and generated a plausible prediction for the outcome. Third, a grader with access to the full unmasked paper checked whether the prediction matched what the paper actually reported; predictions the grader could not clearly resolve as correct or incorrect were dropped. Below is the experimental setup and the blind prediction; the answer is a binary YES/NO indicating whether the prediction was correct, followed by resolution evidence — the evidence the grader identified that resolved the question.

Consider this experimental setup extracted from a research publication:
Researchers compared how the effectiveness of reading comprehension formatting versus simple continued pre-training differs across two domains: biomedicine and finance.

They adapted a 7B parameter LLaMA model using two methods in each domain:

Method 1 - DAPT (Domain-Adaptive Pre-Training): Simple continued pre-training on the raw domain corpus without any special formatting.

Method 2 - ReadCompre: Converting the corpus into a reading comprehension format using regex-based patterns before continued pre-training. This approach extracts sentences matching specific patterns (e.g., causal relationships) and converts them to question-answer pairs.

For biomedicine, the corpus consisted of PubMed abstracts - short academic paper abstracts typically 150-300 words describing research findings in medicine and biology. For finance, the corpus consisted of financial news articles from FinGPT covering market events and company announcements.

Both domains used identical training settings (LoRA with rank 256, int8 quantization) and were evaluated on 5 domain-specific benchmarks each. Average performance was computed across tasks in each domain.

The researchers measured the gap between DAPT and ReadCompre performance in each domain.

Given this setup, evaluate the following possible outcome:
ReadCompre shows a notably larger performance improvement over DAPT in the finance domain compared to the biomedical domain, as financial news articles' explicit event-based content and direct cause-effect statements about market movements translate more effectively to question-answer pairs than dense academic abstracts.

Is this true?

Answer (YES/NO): NO